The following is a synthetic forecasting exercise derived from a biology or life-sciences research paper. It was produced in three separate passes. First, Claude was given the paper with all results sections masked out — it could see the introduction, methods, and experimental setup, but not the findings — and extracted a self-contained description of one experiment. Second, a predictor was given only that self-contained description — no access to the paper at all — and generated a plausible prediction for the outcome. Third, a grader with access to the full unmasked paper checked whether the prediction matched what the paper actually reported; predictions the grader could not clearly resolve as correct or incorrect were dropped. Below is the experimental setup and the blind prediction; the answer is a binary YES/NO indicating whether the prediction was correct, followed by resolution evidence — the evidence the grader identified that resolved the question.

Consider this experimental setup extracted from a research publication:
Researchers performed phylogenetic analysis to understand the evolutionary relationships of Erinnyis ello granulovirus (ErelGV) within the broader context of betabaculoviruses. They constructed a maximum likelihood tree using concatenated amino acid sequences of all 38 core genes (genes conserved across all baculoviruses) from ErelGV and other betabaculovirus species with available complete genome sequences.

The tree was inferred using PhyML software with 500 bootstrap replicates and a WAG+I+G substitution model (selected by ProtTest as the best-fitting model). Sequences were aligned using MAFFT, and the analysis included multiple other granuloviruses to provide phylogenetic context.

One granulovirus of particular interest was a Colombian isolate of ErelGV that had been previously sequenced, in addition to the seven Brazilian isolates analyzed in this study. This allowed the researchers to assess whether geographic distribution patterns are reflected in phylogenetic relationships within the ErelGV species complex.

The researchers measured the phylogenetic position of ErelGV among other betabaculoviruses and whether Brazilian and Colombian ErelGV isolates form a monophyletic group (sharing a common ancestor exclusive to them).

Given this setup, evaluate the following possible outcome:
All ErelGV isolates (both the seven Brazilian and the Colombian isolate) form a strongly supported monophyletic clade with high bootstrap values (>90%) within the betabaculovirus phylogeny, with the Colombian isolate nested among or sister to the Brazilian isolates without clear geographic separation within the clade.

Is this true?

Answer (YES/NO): NO